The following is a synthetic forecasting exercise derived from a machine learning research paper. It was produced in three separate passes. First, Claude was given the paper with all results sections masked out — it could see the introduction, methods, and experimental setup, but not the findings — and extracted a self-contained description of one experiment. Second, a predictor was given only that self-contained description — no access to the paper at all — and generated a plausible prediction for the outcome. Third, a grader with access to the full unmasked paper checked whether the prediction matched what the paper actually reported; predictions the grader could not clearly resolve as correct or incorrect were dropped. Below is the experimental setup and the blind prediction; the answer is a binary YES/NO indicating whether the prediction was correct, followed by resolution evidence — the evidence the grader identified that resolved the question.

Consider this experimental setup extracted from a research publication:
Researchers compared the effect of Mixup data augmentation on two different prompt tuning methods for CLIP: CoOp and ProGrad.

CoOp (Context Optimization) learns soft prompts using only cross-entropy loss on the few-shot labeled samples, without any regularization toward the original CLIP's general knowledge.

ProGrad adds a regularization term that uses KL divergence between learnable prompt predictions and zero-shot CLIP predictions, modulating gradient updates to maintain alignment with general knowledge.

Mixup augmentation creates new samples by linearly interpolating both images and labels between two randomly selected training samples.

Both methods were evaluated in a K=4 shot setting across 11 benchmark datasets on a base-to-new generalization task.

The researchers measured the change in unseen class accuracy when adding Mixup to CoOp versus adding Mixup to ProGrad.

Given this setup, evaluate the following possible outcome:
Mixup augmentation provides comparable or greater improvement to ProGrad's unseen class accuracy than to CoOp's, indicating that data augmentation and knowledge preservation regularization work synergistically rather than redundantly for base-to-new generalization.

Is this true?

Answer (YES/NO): YES